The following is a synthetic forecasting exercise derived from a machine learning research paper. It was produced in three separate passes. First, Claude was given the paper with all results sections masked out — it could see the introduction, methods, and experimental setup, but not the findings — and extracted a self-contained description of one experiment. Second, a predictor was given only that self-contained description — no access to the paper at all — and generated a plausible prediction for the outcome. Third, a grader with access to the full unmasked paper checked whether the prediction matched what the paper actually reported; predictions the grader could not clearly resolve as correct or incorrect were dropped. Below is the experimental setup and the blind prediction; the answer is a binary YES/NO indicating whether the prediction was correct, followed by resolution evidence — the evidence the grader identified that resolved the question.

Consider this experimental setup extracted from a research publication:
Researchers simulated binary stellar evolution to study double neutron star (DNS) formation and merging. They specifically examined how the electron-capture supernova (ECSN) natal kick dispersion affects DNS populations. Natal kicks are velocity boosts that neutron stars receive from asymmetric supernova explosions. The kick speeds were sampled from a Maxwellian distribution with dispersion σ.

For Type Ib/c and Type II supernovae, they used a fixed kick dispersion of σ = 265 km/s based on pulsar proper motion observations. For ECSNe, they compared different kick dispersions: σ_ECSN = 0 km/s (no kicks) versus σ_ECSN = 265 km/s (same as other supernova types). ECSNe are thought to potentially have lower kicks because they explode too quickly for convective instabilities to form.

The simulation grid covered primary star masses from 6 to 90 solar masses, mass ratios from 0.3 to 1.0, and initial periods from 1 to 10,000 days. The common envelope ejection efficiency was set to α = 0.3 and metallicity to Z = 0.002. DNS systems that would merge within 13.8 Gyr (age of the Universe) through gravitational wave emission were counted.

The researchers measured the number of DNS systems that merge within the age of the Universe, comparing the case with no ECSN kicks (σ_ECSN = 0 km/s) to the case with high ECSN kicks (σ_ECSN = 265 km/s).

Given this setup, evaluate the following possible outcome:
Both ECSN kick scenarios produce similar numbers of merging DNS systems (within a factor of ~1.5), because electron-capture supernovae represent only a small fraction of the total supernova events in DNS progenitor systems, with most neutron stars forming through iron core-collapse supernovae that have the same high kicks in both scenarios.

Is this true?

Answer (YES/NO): NO